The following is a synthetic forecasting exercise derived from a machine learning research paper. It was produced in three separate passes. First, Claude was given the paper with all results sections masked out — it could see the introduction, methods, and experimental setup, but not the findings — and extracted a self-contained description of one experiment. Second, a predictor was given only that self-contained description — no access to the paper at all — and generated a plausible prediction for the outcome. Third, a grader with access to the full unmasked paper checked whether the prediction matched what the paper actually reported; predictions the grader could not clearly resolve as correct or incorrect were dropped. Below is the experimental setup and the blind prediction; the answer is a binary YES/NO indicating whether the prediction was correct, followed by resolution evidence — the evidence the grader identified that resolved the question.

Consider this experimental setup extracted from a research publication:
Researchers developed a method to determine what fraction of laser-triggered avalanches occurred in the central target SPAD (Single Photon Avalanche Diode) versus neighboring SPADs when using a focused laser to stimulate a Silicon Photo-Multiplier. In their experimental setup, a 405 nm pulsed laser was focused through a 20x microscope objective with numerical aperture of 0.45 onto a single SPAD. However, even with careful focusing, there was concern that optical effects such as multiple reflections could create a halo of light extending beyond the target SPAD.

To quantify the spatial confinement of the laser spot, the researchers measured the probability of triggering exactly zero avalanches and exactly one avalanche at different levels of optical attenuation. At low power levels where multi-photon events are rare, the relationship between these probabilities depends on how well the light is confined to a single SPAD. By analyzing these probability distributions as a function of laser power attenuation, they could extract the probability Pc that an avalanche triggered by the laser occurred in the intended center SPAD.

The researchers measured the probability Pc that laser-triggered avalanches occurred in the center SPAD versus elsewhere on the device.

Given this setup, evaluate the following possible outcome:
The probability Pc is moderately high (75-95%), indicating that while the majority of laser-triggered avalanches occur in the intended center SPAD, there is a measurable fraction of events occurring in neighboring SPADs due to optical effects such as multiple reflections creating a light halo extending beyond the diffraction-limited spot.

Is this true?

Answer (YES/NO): NO